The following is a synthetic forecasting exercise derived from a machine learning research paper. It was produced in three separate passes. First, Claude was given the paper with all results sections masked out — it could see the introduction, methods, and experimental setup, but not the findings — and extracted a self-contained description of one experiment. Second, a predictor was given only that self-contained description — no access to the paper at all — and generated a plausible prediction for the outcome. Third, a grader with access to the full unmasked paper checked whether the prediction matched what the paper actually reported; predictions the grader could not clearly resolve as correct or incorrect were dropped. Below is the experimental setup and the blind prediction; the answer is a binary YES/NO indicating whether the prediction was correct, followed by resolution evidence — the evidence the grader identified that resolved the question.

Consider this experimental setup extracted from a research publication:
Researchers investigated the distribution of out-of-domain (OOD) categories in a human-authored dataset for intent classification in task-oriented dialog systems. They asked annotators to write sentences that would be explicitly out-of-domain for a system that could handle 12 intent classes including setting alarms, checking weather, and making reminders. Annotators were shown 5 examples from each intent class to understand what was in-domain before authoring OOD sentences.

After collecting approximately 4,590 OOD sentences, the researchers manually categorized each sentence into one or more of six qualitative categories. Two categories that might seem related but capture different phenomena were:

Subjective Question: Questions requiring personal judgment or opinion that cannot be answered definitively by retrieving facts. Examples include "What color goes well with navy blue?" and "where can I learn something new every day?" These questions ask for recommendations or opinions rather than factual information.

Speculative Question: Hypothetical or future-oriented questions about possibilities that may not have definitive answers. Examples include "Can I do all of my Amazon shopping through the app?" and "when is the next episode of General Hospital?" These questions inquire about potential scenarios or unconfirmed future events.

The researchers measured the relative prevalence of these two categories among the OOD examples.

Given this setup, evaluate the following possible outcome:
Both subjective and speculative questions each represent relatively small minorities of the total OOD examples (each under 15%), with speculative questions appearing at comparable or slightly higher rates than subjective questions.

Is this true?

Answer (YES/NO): NO